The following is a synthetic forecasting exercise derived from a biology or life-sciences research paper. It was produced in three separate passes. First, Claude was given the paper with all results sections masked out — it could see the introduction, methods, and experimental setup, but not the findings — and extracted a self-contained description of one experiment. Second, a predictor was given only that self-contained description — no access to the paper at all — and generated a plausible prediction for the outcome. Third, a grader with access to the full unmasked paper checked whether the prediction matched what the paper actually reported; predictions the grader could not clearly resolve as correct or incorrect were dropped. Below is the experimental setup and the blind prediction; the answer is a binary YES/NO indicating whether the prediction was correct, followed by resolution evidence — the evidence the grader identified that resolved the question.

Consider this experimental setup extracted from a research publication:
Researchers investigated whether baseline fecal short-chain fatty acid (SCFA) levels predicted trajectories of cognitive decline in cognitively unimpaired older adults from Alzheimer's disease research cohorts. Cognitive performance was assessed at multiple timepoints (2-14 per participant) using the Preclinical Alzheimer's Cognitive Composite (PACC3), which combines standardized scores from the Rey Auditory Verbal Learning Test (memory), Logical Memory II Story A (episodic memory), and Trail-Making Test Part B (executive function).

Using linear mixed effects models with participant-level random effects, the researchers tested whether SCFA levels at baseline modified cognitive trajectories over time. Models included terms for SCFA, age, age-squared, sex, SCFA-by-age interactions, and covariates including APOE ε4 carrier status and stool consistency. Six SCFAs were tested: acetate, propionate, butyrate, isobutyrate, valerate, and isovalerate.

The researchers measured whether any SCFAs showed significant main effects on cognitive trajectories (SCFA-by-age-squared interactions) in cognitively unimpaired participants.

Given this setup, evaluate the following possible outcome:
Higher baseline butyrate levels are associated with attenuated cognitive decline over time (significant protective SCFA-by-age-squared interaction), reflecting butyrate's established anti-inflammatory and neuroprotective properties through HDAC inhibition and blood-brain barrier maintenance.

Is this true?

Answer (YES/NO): YES